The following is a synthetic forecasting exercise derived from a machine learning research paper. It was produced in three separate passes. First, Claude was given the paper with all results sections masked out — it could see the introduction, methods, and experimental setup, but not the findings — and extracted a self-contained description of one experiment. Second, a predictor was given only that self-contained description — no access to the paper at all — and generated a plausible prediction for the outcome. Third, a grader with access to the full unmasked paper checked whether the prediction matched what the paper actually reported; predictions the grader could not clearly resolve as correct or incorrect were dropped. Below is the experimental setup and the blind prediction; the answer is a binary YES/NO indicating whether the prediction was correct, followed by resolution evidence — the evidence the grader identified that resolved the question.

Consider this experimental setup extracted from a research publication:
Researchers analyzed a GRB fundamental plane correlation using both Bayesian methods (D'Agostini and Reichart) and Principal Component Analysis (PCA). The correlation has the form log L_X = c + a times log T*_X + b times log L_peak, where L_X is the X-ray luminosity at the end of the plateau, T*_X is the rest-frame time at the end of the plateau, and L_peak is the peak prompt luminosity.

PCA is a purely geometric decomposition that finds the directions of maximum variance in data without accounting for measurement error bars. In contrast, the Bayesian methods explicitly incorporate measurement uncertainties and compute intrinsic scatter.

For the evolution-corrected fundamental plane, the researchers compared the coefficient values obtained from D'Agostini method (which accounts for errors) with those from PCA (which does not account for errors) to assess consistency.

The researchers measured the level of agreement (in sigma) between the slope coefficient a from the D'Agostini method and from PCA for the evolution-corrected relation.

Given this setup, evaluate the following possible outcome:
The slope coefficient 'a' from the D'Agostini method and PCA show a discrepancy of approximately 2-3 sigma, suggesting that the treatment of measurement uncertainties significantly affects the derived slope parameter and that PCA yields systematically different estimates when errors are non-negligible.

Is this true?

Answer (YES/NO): YES